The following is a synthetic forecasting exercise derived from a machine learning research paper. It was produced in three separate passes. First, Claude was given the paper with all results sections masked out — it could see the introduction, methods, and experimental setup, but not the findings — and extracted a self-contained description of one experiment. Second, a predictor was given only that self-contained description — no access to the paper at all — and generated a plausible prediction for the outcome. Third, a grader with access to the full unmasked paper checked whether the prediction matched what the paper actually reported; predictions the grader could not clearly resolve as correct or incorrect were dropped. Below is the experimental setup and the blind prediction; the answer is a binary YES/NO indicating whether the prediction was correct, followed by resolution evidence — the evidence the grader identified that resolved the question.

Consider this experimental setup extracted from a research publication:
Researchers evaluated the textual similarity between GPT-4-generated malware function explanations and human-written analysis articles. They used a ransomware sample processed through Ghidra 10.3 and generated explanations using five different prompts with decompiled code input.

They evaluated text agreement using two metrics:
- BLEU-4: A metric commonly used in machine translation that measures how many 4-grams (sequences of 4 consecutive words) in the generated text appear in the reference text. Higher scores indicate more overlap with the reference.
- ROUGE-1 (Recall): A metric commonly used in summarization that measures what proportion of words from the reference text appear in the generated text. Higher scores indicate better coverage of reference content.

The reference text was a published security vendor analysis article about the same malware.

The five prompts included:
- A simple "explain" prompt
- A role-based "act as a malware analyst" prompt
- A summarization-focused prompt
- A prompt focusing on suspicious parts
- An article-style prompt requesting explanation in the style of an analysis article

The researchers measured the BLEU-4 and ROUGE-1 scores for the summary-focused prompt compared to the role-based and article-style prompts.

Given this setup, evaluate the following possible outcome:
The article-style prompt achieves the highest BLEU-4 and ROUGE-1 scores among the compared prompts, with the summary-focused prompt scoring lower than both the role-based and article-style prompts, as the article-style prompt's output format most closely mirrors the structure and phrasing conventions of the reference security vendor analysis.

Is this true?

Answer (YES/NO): NO